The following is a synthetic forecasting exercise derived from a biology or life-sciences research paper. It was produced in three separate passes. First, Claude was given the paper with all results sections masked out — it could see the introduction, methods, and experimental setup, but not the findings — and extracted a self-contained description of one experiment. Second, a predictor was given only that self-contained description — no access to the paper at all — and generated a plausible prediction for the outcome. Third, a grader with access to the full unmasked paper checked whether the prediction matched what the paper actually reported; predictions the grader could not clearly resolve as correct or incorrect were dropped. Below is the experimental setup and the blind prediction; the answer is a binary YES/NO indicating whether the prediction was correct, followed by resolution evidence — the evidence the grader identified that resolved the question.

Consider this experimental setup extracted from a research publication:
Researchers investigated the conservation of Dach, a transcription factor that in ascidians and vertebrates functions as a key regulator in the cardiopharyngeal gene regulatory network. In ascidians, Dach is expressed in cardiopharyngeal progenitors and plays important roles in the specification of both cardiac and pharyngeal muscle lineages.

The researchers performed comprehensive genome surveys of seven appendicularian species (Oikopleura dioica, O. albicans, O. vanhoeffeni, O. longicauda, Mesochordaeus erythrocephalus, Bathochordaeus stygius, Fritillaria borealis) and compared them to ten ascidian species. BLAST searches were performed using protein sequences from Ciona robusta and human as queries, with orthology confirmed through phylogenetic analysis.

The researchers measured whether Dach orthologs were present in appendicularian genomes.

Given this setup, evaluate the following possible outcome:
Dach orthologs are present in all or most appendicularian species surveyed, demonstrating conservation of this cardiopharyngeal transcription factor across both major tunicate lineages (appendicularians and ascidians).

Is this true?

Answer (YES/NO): NO